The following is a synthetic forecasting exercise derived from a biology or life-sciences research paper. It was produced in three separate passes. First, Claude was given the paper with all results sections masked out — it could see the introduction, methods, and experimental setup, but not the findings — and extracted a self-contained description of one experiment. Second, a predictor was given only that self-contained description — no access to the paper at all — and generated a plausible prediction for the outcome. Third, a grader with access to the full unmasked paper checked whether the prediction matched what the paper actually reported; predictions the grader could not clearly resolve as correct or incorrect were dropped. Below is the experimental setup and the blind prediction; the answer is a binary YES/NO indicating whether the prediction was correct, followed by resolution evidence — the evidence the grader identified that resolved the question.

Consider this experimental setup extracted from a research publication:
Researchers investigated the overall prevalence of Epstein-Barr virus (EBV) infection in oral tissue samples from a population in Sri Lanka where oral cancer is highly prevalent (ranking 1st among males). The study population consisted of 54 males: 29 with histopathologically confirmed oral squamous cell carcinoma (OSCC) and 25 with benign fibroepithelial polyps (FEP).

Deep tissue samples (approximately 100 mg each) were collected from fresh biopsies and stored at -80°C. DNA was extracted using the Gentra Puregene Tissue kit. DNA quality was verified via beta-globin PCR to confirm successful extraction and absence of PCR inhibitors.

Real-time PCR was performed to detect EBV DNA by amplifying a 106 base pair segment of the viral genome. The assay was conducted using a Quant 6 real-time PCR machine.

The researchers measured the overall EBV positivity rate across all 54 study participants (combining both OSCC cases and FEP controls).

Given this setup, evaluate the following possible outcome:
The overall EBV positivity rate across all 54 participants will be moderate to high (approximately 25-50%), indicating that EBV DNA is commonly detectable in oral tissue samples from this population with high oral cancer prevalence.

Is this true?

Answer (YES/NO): NO